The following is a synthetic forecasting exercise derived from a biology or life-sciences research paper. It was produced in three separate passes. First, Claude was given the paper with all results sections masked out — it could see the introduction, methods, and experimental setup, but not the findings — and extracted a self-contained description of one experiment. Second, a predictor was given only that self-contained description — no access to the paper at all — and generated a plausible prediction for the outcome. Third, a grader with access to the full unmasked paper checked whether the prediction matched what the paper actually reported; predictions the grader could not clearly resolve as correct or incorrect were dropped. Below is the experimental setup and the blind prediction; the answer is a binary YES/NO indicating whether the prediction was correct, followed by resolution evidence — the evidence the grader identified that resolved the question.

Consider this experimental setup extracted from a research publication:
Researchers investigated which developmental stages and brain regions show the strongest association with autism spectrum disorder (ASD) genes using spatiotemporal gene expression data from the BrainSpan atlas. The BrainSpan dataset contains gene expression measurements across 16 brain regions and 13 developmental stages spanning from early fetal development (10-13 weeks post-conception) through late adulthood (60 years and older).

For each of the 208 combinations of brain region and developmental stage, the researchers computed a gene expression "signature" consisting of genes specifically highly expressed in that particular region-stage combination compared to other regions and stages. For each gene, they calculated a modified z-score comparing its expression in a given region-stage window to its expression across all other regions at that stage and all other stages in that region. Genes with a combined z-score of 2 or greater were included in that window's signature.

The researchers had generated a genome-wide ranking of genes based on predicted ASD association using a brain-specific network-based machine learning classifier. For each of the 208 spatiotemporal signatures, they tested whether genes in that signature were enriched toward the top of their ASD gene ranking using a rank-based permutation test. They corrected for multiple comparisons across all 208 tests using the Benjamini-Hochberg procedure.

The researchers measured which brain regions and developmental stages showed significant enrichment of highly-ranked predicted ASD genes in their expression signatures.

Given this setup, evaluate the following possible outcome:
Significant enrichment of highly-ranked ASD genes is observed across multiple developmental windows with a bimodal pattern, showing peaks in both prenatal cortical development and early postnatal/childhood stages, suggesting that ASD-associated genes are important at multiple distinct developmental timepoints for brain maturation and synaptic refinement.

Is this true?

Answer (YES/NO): NO